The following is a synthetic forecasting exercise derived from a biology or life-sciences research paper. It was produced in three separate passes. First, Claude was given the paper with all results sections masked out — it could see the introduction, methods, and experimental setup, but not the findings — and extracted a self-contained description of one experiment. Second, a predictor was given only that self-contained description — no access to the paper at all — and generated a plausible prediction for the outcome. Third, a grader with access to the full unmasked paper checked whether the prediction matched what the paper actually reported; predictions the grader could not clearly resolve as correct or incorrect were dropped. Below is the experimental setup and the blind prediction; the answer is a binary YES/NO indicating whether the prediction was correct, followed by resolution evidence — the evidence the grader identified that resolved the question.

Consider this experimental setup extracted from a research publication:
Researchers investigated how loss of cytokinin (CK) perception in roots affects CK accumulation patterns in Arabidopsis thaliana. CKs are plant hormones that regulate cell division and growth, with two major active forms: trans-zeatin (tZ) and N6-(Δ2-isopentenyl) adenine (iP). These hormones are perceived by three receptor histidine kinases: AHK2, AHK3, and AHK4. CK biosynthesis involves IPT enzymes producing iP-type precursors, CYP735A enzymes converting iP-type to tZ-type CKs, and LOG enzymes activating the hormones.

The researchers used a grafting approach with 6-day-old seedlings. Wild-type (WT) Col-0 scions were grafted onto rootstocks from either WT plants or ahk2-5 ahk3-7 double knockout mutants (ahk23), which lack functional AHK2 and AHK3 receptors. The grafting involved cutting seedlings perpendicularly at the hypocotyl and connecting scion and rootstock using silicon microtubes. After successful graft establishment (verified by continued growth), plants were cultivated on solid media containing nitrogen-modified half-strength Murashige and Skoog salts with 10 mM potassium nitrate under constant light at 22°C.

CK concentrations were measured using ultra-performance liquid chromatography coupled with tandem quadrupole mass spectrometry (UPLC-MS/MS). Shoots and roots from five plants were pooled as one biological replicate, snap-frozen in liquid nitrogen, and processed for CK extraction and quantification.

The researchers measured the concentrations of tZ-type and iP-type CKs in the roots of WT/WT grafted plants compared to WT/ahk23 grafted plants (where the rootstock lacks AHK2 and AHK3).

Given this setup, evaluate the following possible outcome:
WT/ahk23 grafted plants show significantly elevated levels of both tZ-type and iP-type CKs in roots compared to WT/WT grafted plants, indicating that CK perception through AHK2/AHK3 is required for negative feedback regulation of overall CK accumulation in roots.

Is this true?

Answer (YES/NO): YES